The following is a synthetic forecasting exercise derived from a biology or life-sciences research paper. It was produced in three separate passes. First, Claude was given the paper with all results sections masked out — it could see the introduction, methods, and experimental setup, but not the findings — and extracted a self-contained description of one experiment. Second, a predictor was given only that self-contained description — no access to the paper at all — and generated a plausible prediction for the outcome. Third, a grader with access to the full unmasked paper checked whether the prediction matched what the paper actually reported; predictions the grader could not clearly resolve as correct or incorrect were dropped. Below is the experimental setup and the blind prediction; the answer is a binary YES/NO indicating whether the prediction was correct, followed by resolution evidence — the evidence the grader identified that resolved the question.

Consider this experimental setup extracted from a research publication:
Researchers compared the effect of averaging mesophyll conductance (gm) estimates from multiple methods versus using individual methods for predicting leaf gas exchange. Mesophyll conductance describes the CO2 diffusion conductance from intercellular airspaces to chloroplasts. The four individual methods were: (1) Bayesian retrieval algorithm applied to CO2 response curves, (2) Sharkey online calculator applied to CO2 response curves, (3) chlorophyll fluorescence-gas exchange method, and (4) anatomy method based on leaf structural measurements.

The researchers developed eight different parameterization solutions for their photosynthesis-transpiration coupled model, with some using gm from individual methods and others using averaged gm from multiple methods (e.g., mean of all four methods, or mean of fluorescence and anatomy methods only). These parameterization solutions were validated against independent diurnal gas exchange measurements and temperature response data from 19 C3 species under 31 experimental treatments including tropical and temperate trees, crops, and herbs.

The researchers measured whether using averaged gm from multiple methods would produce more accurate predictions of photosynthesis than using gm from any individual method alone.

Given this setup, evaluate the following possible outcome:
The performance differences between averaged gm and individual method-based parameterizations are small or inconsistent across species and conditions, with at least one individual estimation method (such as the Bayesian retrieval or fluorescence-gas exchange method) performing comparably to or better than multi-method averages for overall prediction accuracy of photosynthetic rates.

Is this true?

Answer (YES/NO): NO